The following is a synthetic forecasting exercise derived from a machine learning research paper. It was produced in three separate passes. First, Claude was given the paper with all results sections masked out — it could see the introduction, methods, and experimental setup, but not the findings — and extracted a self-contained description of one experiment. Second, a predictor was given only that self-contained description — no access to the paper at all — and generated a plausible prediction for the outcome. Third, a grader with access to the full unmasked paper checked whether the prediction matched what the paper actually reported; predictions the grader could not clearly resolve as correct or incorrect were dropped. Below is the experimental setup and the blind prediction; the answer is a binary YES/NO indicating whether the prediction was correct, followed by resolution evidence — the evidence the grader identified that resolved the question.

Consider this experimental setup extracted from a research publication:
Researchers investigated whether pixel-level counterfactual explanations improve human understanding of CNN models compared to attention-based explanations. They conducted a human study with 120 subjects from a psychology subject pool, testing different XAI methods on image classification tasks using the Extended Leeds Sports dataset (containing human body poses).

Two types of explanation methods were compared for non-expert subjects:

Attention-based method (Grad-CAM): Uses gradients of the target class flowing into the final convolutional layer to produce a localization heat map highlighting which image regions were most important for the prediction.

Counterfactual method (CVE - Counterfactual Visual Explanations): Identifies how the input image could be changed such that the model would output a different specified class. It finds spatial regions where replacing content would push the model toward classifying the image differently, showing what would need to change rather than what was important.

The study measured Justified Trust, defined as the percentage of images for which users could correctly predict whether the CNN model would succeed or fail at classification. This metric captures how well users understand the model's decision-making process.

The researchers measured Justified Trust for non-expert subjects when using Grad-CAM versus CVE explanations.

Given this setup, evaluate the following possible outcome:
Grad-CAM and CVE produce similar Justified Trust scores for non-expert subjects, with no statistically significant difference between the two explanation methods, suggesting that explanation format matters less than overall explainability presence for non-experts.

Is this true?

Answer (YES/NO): NO